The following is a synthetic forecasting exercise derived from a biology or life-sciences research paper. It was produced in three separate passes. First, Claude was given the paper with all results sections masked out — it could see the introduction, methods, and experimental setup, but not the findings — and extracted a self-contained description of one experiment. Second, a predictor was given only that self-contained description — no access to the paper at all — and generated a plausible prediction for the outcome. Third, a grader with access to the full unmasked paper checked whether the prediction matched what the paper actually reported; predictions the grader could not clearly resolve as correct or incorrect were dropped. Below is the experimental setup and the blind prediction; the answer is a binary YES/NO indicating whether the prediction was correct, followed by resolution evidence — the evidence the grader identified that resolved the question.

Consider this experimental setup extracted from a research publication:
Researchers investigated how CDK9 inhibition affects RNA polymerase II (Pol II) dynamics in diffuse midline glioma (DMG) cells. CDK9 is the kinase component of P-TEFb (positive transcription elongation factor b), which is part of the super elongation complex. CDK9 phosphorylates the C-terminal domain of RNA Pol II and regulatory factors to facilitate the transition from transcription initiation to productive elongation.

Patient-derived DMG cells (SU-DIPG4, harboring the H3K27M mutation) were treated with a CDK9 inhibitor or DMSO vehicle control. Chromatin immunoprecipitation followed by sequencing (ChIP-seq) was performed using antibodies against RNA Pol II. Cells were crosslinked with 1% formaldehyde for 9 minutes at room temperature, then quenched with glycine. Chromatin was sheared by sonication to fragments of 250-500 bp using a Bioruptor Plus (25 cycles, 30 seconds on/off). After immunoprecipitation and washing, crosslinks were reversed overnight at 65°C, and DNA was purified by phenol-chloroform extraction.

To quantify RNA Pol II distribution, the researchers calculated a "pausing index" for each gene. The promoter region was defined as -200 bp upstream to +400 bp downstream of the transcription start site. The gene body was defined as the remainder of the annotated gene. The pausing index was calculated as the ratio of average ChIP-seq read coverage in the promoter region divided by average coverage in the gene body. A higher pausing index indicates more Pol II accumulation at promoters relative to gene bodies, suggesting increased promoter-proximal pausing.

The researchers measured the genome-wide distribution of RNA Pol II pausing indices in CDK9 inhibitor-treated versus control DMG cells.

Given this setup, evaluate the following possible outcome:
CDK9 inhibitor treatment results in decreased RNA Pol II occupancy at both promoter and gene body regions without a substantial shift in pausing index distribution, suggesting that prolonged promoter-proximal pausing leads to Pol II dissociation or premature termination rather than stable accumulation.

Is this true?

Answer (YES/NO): NO